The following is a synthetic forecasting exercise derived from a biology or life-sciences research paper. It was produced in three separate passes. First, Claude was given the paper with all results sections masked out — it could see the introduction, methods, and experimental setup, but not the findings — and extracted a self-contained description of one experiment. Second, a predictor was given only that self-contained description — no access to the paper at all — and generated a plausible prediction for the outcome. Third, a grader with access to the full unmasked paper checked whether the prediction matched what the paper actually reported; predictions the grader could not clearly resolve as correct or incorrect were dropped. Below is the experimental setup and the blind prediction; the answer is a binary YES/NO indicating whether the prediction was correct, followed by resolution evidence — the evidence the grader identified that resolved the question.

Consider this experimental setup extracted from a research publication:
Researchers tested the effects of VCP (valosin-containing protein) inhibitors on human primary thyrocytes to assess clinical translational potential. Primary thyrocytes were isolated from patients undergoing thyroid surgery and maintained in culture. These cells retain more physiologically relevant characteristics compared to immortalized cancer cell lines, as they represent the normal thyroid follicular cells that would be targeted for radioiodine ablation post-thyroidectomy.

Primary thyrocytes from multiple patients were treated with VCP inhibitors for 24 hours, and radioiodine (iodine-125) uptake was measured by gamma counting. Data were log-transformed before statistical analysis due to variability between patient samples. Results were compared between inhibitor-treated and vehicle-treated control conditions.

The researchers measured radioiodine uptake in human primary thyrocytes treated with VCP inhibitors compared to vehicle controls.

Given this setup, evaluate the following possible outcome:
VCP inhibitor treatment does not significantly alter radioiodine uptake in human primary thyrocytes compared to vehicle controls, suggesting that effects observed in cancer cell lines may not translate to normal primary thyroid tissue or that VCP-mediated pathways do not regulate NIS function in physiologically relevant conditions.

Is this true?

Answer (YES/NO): NO